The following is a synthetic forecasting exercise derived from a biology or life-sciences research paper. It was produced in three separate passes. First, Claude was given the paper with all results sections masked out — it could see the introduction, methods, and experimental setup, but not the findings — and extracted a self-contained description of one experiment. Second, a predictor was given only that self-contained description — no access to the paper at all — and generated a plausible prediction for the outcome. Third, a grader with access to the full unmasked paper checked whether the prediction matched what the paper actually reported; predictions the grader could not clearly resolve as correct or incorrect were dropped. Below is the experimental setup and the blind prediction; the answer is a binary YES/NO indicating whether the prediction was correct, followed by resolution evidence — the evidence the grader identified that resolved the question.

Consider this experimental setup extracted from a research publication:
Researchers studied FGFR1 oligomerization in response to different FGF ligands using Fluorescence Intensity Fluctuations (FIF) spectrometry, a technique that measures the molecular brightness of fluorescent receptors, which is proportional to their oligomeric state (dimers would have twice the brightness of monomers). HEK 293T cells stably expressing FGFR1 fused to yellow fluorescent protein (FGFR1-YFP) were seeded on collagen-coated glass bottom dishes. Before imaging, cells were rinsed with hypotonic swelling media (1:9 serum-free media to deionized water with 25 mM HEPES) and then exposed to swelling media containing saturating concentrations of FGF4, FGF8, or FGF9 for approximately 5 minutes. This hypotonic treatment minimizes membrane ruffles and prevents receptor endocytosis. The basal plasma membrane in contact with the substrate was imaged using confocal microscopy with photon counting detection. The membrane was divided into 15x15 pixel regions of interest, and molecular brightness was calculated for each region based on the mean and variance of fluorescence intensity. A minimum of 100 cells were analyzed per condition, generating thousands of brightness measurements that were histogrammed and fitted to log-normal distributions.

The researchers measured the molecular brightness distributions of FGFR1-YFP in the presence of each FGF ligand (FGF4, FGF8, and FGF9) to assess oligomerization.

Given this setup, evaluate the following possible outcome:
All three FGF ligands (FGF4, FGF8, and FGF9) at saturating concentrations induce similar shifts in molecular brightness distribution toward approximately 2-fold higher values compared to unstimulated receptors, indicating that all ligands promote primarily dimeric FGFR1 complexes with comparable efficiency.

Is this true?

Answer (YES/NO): NO